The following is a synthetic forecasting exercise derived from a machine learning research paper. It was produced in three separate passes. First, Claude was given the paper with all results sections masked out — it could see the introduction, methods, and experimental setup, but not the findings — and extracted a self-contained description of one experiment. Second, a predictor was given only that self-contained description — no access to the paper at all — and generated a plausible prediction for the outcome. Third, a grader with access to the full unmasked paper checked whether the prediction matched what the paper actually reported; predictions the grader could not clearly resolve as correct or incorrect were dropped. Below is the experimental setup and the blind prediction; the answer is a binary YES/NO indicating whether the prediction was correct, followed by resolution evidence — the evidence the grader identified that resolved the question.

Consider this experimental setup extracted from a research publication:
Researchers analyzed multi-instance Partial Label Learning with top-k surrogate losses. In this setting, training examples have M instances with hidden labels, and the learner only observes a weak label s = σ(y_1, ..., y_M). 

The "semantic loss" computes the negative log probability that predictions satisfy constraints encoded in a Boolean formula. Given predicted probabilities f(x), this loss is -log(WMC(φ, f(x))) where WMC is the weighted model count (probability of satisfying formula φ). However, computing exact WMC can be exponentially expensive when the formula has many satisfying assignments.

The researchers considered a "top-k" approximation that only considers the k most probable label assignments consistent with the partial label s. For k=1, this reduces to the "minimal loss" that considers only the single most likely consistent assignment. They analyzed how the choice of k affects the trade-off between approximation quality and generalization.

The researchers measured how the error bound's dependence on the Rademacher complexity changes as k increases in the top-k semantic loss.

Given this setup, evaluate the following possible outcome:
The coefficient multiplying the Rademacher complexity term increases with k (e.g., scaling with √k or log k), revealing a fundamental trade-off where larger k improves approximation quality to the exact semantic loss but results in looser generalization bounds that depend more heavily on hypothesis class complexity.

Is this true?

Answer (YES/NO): YES